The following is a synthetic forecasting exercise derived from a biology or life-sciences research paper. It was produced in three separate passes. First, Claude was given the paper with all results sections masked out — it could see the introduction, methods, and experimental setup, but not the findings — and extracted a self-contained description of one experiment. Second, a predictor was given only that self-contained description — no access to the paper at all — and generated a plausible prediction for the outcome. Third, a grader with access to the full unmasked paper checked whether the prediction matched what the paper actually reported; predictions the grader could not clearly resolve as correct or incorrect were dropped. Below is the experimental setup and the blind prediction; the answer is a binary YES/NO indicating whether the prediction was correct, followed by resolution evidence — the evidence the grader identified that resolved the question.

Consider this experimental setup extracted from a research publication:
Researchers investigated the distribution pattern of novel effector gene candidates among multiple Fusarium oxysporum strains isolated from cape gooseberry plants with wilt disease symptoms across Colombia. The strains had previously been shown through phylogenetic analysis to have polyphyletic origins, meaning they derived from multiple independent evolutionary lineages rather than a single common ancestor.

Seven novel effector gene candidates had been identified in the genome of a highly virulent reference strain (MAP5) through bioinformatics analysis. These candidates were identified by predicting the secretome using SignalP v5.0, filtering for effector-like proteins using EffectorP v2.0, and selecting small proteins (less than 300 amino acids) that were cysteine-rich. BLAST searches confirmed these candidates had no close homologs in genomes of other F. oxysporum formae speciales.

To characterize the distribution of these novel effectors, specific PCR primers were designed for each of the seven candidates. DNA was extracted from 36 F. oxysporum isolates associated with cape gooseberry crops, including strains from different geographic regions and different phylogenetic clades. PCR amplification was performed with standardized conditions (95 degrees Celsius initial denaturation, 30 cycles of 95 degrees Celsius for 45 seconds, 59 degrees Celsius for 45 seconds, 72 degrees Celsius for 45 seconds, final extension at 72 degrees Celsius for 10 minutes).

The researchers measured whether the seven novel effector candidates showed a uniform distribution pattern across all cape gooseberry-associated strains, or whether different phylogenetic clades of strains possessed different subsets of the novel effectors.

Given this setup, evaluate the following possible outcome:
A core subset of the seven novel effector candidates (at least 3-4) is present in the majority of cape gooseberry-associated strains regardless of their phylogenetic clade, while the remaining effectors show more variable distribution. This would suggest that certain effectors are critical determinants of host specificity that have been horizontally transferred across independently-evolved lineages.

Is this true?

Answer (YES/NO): NO